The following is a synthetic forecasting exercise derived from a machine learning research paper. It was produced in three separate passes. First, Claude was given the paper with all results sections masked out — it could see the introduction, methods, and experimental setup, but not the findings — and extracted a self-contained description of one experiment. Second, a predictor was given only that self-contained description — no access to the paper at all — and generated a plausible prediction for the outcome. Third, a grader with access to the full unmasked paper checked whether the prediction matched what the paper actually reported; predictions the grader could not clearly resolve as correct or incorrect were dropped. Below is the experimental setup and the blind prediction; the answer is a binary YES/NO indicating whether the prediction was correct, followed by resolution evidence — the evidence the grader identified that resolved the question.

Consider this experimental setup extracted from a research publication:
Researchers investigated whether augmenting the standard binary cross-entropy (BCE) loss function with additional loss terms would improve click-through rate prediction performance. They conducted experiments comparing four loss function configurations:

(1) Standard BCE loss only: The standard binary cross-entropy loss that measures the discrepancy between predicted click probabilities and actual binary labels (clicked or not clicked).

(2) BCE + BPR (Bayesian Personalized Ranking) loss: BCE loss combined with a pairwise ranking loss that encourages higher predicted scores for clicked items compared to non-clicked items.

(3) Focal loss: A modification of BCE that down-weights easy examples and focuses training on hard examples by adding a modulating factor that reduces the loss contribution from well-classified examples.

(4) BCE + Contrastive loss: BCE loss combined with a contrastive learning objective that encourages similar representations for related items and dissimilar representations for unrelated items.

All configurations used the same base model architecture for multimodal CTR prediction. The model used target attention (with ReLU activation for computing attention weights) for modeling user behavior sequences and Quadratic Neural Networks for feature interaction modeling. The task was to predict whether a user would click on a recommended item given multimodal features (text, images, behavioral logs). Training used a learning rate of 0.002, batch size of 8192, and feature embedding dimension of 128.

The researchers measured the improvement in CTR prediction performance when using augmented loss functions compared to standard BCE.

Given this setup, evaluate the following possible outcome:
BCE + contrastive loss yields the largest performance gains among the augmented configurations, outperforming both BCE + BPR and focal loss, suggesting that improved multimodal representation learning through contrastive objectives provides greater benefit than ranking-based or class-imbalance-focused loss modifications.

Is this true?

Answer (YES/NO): NO